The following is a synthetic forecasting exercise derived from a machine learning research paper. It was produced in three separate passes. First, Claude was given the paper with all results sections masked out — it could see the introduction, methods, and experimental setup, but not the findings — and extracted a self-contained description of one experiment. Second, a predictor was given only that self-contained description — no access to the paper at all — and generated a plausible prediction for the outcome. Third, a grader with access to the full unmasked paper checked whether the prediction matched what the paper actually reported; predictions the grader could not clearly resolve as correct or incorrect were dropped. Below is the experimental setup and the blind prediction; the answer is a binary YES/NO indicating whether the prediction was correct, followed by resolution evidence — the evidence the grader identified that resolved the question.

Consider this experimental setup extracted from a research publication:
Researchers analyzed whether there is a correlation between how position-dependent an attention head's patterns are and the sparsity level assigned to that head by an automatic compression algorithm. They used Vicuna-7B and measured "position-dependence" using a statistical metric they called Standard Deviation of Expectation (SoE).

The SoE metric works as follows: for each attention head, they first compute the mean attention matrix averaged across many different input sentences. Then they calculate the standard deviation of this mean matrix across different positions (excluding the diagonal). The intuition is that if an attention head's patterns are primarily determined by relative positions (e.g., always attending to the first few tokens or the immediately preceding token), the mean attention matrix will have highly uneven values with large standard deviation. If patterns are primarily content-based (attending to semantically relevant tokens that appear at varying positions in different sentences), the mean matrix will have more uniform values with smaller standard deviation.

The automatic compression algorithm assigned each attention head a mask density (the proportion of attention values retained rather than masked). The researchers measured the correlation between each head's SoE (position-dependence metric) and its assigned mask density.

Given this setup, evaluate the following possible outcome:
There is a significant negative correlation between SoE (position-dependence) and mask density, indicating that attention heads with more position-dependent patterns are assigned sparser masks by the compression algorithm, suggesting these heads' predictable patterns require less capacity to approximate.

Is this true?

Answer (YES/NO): NO